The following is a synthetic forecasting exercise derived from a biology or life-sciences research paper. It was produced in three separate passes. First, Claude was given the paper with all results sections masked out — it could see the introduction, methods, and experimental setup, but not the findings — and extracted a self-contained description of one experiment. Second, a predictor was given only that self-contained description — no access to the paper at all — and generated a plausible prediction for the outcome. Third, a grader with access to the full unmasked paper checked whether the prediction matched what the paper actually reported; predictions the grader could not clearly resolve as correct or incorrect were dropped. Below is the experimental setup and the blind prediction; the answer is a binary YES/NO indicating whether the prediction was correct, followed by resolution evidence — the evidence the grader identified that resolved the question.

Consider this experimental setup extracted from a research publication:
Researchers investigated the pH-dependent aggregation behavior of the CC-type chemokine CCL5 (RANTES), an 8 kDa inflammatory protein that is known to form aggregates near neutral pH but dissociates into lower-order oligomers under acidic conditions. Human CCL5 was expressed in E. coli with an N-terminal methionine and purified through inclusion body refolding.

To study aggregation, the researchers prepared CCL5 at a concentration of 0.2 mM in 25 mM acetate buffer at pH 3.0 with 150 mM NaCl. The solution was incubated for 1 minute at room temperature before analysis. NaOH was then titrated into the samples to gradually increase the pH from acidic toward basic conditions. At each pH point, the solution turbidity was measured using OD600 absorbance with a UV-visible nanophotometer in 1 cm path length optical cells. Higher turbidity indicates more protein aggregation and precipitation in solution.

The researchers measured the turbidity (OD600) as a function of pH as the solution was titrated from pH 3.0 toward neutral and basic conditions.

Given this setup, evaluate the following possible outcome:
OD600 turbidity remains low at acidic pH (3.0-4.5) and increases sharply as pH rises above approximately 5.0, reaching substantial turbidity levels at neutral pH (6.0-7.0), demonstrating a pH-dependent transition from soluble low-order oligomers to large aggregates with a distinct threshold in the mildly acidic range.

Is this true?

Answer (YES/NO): YES